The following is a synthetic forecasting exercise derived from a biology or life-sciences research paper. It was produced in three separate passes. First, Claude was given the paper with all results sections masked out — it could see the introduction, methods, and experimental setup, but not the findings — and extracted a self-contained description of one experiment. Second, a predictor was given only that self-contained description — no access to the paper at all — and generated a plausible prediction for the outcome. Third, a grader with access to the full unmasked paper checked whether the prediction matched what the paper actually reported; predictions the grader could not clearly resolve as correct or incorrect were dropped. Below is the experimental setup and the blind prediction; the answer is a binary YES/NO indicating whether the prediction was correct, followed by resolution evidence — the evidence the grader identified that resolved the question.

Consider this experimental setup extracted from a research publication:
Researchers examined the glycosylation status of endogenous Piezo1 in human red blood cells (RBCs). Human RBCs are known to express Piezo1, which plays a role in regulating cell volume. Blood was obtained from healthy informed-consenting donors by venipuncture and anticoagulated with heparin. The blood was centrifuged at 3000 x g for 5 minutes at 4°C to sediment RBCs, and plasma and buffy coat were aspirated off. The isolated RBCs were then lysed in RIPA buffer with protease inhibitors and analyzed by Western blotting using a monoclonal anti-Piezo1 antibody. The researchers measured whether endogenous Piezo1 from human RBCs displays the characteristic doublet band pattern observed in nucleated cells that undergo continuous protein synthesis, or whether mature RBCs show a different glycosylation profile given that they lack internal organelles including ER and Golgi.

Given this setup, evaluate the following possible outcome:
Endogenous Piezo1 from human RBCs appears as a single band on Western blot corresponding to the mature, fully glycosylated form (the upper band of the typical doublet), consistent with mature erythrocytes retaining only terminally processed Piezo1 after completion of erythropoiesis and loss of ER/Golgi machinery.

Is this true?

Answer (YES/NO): YES